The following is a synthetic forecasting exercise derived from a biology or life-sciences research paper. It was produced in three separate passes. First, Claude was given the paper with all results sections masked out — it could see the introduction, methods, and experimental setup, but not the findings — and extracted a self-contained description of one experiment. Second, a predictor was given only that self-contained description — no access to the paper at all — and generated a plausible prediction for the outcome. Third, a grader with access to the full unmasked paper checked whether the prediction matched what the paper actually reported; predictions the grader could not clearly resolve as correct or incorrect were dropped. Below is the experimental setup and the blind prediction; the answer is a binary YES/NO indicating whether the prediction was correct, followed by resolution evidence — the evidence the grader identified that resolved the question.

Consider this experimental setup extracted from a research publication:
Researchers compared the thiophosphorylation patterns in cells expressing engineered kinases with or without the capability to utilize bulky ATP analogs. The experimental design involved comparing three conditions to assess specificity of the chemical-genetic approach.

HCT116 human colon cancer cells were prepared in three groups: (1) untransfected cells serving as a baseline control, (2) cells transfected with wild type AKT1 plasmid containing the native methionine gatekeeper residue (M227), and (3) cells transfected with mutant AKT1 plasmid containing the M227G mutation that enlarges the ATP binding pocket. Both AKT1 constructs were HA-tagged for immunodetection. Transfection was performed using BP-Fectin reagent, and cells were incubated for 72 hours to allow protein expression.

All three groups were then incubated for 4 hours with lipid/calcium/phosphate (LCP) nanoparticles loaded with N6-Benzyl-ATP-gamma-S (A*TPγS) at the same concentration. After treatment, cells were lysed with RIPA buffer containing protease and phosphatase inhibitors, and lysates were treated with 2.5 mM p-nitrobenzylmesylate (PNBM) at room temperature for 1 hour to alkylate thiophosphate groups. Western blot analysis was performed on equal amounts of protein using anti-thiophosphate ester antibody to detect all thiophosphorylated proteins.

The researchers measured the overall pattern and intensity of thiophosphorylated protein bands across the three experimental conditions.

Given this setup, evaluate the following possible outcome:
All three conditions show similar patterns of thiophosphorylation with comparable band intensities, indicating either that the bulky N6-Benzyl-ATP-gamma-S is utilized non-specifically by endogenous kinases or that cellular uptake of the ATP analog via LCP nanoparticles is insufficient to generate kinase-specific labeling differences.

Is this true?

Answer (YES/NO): NO